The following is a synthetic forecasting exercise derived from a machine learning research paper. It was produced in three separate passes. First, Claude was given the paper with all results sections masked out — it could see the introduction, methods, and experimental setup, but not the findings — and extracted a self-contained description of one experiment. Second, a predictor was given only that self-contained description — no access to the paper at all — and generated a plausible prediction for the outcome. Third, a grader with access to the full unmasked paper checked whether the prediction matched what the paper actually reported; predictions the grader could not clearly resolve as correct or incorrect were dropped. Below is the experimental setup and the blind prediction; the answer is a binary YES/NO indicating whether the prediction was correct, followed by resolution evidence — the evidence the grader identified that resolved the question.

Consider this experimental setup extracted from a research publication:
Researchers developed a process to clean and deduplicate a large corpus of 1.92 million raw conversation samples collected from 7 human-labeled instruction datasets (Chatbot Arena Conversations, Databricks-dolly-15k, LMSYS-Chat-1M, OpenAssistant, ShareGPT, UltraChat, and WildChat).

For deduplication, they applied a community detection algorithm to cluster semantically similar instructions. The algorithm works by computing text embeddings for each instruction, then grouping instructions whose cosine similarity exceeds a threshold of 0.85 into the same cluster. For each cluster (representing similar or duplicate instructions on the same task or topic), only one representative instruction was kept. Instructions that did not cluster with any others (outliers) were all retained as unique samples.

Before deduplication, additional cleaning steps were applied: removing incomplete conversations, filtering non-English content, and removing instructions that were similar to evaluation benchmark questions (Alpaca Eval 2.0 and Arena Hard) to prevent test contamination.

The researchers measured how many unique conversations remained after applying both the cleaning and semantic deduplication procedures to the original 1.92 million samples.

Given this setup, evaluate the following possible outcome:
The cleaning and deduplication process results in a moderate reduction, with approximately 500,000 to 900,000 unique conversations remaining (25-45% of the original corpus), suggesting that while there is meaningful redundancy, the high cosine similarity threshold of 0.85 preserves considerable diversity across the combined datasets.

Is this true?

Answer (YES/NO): YES